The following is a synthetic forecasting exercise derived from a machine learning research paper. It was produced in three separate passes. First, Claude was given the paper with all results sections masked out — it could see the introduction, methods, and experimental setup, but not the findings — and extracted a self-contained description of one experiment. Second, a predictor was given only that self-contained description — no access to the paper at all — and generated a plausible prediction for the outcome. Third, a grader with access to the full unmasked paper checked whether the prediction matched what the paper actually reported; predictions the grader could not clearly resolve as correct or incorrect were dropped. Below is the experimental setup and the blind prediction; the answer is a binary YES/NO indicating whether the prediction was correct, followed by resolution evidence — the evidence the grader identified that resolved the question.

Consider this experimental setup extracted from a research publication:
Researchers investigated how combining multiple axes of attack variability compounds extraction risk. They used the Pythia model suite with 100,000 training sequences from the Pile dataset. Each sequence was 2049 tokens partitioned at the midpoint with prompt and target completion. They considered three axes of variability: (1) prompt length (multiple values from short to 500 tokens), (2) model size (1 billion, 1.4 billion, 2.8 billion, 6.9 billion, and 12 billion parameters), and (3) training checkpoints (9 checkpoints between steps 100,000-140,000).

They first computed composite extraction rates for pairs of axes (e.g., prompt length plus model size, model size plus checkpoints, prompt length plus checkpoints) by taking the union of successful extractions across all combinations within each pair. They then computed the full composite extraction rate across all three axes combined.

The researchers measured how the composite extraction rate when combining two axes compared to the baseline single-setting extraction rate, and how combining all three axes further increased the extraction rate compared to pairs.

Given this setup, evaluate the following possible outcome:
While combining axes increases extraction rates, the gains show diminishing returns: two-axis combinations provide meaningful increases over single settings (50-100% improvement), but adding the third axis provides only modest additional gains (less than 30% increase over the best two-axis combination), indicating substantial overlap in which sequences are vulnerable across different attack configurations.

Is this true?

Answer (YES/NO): NO